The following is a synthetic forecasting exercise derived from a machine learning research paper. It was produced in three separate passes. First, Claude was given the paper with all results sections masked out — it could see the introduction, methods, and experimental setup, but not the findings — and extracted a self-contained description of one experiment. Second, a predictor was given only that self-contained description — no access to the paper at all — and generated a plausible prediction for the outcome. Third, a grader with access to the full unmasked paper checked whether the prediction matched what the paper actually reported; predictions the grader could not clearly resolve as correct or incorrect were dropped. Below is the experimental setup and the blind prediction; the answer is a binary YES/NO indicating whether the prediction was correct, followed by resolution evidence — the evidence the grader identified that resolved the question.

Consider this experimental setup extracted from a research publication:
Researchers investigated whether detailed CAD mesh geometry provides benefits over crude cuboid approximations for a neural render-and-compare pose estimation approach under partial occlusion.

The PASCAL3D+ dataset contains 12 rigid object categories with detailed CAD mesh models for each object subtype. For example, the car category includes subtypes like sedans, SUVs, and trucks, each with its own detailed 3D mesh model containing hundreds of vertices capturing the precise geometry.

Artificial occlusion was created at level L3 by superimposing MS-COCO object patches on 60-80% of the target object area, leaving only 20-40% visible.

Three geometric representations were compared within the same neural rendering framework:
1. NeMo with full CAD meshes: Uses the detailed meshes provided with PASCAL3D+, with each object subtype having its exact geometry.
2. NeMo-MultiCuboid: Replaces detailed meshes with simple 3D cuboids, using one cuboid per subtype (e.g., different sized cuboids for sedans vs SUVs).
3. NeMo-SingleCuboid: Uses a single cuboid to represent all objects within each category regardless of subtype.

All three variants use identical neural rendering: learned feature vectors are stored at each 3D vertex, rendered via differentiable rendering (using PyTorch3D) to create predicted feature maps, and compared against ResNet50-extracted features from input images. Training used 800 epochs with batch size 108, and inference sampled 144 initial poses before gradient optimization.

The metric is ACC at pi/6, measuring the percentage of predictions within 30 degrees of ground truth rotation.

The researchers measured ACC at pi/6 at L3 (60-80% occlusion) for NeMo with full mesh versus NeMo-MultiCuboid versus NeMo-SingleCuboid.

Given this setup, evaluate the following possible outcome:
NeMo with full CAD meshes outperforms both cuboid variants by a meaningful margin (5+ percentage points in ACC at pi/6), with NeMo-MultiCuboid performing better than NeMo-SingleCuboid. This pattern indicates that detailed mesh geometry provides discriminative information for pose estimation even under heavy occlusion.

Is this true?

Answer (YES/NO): NO